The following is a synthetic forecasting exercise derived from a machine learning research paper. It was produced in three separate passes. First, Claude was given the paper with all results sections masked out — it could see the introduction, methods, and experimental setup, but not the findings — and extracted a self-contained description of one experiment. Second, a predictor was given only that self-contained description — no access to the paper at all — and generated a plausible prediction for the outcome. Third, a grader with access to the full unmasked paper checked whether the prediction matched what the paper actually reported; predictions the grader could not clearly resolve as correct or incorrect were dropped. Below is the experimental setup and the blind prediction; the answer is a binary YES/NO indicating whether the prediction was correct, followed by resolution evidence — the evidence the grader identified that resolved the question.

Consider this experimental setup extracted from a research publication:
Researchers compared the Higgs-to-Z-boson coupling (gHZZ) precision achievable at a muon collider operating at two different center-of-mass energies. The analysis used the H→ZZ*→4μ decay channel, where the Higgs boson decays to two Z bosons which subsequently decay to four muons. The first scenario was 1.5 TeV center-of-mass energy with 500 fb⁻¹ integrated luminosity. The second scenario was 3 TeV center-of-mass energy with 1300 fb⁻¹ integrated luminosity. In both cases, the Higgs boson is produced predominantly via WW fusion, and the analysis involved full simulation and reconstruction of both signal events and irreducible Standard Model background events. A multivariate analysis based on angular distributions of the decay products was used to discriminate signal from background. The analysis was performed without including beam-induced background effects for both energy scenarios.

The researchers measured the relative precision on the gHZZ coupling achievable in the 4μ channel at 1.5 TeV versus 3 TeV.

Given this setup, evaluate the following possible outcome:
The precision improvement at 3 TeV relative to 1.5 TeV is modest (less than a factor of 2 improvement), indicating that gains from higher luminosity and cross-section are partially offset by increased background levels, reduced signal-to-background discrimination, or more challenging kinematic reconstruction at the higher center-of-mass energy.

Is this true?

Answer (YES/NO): NO